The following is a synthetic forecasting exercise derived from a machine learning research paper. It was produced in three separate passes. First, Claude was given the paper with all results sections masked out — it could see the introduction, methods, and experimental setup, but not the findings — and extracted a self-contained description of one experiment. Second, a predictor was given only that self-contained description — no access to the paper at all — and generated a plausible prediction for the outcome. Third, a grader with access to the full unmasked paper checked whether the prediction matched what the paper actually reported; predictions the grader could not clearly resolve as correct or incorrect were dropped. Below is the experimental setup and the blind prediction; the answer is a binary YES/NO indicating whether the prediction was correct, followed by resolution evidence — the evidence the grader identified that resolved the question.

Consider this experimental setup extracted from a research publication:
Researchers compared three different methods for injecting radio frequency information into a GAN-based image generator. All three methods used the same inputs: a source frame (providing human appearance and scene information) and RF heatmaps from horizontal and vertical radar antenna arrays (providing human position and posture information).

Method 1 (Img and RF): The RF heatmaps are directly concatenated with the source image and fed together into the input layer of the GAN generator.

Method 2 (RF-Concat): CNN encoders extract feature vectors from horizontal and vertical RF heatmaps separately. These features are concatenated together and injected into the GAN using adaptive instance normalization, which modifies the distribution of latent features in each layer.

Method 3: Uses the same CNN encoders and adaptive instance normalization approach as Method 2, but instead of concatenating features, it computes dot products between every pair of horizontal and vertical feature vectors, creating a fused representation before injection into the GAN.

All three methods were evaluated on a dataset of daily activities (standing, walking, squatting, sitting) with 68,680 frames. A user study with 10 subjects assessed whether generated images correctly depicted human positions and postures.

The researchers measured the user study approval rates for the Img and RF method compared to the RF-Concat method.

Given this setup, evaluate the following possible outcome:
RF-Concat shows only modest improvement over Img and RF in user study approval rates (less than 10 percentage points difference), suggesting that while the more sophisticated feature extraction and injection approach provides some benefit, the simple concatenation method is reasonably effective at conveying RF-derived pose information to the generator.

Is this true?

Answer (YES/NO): NO